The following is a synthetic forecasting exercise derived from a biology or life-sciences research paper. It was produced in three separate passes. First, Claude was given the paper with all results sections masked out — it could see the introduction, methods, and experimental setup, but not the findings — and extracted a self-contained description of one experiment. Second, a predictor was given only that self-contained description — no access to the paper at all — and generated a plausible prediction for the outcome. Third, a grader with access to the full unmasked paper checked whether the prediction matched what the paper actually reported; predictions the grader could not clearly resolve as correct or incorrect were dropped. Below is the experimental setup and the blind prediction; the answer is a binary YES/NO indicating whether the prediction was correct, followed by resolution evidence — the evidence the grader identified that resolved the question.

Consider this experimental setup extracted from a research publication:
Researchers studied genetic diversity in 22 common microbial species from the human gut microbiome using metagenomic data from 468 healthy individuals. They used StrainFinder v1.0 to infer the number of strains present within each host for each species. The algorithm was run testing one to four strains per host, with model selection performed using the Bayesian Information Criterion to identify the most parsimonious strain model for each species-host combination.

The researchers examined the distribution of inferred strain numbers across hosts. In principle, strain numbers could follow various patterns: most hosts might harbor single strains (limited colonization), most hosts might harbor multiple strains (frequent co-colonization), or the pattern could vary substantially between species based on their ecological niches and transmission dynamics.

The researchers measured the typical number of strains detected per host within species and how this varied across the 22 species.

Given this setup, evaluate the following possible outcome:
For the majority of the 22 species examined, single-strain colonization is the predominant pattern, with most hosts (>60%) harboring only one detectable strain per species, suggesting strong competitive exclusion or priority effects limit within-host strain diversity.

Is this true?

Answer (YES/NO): NO